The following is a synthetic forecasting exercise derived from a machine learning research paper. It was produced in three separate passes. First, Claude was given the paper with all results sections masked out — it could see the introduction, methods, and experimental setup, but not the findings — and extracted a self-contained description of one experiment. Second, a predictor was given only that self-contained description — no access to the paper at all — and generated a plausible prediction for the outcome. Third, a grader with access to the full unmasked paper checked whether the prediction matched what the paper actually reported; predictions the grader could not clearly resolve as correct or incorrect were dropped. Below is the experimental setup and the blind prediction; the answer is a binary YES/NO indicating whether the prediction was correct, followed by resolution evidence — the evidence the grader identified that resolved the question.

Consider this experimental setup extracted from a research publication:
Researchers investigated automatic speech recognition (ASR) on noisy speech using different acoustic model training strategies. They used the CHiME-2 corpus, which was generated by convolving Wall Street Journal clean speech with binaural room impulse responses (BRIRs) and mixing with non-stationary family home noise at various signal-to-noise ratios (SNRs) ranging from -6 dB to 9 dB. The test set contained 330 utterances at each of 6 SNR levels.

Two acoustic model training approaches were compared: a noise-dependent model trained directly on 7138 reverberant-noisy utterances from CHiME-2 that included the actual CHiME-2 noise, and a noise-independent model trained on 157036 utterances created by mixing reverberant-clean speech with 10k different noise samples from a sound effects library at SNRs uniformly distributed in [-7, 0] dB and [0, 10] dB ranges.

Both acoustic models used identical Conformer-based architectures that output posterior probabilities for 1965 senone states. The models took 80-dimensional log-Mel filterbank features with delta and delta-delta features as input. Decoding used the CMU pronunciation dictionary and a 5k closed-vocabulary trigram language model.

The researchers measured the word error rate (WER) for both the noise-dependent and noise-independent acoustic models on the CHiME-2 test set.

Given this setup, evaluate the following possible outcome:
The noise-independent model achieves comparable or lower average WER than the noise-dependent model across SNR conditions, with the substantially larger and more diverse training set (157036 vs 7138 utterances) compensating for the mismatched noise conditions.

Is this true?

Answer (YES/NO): NO